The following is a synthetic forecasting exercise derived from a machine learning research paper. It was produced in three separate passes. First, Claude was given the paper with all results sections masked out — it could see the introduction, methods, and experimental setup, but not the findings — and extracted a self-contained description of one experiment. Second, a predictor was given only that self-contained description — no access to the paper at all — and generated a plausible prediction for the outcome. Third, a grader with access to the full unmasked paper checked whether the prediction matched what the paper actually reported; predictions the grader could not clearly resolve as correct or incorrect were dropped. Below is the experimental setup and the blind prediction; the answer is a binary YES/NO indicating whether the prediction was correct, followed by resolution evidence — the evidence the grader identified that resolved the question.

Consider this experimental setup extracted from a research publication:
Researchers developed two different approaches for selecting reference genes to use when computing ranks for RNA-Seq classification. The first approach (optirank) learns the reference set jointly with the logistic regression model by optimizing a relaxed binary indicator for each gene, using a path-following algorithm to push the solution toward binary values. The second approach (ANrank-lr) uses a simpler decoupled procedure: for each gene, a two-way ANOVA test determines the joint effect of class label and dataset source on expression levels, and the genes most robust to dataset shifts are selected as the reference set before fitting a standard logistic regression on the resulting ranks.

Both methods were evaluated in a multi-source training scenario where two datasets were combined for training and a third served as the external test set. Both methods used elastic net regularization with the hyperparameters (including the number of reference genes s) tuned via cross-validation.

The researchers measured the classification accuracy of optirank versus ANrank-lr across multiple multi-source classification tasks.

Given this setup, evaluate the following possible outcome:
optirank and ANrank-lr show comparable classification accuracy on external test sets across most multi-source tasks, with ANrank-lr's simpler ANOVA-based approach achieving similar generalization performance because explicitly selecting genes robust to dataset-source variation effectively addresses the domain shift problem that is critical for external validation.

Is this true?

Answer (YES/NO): YES